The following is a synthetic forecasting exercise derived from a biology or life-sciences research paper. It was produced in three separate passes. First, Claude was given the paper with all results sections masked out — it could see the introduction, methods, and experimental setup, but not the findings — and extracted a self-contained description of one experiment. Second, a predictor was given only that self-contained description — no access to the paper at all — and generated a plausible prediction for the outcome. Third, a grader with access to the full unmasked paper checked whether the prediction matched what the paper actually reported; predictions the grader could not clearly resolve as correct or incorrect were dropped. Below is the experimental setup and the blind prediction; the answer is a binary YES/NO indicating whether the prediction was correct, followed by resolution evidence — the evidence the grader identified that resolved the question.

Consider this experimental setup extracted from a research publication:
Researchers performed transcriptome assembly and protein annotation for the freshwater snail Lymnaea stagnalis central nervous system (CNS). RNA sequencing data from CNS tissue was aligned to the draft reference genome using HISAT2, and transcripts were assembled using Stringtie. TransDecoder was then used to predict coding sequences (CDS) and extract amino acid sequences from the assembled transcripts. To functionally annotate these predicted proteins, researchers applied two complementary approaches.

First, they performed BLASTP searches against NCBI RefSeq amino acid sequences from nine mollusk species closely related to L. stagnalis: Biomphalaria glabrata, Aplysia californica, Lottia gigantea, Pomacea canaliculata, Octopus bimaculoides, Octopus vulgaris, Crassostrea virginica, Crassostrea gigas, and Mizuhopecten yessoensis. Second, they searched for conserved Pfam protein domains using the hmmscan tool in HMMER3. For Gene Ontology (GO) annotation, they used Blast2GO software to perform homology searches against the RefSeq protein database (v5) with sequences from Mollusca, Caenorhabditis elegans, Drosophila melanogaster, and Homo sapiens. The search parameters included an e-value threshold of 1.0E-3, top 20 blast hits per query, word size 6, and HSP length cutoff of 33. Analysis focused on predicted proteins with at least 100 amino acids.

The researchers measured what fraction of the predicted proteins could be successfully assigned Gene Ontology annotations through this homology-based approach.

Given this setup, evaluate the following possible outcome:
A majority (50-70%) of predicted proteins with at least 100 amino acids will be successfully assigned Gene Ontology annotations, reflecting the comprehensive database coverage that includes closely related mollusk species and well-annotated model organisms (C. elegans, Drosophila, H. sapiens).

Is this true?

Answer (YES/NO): NO